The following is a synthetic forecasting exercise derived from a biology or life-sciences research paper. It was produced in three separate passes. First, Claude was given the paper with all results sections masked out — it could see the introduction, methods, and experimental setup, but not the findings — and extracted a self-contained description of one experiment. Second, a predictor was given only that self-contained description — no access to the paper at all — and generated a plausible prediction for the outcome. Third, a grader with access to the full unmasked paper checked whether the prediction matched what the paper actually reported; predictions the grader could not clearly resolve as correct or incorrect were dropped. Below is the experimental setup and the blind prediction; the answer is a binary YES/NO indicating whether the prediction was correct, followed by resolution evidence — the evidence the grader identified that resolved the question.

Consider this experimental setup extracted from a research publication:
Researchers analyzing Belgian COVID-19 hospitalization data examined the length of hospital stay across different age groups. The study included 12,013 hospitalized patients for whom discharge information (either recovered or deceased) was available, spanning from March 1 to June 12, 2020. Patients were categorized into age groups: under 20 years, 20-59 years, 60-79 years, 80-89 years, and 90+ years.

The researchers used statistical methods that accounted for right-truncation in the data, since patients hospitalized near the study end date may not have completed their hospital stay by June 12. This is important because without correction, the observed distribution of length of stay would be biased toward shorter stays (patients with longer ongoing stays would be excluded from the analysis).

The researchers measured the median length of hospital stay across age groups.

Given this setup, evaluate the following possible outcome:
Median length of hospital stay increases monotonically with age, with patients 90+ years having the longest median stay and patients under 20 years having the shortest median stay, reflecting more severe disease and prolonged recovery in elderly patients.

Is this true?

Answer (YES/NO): YES